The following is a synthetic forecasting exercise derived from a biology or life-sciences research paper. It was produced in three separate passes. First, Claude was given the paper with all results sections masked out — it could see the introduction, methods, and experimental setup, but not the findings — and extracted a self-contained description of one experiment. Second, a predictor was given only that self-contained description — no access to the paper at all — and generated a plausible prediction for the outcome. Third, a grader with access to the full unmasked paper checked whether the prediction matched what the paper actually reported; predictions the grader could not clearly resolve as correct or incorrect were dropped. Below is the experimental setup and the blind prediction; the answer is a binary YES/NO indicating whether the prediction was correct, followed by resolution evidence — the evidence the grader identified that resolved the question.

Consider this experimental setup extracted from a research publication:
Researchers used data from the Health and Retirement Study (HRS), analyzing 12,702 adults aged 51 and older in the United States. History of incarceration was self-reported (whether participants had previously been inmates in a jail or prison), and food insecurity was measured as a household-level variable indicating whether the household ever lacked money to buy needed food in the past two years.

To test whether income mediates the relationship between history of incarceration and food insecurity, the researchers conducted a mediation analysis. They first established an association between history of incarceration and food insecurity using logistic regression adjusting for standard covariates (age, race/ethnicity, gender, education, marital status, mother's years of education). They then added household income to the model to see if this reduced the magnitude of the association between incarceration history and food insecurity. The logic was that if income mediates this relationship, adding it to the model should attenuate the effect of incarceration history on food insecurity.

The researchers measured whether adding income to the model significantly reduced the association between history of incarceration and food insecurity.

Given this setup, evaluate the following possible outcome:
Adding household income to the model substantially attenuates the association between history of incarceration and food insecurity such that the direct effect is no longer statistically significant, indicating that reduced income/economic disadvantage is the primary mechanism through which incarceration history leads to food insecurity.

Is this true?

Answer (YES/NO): NO